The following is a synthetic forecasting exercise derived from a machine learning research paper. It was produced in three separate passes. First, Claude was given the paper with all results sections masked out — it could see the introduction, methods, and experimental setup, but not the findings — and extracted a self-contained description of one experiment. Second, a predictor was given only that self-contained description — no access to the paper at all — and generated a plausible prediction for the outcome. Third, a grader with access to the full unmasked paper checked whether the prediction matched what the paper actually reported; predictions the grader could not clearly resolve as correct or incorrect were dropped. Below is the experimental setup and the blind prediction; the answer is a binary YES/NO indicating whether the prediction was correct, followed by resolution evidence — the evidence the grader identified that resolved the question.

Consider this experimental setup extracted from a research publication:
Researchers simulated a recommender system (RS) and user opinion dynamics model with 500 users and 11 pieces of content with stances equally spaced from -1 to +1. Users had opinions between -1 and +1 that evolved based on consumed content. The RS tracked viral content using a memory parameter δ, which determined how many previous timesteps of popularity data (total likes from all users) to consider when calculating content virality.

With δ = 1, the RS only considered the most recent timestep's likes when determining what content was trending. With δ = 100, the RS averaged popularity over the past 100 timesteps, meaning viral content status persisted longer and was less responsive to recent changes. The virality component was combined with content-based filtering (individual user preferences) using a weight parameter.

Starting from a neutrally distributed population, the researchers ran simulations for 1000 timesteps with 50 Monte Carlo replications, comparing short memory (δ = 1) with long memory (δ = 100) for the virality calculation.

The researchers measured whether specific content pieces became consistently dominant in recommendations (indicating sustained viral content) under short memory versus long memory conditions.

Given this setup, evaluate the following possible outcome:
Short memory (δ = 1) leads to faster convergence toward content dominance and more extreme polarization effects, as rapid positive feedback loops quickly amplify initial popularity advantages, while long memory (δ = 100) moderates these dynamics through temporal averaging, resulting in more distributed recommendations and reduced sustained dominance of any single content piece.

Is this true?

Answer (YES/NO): NO